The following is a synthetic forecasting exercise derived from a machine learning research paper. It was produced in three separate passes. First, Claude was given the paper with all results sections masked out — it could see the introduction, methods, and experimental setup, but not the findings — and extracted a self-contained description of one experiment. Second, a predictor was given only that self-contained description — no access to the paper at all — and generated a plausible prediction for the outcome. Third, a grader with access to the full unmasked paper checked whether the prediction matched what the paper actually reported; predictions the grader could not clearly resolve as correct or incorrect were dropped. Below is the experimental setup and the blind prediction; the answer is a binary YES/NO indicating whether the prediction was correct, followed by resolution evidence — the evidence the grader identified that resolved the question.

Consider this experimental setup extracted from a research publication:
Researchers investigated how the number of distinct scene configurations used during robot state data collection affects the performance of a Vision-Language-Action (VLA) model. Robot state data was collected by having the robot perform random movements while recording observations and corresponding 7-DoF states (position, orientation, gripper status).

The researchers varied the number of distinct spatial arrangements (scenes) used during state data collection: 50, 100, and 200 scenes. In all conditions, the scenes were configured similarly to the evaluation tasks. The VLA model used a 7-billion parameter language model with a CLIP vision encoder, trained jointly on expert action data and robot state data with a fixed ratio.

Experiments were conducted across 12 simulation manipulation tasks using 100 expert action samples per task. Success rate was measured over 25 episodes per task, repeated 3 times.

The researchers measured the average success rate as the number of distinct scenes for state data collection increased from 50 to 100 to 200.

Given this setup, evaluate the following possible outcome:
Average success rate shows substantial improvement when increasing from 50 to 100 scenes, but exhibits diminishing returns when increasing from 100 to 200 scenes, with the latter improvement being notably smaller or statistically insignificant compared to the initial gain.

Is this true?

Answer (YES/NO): NO